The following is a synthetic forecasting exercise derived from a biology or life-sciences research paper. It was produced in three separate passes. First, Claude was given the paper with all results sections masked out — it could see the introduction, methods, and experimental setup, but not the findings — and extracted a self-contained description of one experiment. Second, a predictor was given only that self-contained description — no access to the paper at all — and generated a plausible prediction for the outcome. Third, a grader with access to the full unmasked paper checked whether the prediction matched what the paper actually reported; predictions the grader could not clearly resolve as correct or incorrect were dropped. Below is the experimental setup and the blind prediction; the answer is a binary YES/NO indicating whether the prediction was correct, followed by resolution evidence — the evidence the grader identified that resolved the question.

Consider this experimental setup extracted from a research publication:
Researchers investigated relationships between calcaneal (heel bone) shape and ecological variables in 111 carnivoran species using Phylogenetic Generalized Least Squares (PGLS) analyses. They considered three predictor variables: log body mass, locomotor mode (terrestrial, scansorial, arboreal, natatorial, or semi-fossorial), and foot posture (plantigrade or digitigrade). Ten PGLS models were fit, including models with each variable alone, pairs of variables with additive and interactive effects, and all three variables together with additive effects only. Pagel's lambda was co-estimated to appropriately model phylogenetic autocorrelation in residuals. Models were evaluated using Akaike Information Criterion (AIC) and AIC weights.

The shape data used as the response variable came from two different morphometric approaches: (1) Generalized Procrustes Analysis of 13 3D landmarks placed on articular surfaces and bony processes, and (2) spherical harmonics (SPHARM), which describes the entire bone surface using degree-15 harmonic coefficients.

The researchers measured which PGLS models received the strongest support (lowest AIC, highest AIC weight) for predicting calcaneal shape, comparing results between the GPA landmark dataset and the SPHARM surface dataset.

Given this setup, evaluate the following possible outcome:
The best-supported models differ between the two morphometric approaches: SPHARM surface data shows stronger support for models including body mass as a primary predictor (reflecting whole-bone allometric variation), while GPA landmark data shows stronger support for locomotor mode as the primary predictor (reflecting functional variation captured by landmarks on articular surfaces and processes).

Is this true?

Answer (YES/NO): NO